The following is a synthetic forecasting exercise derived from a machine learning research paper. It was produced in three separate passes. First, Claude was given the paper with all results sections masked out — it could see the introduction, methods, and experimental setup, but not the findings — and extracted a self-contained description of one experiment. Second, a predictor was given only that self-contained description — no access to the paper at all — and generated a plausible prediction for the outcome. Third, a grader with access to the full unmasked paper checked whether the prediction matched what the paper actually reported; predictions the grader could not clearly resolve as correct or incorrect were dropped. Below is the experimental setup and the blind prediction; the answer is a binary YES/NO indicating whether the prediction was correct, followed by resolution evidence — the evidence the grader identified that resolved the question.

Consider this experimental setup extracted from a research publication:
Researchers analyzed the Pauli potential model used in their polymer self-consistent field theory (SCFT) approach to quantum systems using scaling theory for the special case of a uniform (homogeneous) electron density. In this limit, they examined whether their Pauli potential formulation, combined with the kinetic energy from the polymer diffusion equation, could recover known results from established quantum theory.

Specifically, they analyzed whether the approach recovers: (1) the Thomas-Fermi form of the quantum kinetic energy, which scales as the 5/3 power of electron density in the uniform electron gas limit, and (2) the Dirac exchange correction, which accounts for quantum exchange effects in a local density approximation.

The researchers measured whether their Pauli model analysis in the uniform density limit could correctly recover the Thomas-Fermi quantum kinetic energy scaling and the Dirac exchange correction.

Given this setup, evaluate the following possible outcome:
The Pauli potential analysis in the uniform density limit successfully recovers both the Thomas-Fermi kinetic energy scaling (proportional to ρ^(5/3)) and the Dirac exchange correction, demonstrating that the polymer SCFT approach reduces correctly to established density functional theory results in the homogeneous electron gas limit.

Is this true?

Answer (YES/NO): YES